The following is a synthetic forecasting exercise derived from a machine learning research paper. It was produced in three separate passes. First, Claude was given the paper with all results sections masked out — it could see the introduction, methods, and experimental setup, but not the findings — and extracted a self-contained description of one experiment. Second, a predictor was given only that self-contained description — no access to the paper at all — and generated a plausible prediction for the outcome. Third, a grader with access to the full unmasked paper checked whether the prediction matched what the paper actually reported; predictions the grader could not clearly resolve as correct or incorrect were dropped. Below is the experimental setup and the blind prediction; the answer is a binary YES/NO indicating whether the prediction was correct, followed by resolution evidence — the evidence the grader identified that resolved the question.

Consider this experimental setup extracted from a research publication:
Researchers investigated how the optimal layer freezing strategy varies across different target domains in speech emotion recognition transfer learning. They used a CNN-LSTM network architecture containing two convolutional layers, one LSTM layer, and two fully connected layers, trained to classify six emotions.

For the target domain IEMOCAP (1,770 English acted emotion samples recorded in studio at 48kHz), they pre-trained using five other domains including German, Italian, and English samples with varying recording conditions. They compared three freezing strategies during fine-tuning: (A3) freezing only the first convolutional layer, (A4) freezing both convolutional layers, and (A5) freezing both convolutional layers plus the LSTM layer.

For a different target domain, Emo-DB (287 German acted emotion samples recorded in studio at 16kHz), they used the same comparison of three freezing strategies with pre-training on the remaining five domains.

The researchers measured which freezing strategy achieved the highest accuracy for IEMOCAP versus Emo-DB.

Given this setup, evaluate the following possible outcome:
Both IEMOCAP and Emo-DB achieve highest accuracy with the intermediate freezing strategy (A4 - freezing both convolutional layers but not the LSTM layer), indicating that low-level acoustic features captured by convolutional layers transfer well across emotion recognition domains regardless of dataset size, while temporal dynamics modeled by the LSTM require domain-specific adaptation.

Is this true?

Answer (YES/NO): NO